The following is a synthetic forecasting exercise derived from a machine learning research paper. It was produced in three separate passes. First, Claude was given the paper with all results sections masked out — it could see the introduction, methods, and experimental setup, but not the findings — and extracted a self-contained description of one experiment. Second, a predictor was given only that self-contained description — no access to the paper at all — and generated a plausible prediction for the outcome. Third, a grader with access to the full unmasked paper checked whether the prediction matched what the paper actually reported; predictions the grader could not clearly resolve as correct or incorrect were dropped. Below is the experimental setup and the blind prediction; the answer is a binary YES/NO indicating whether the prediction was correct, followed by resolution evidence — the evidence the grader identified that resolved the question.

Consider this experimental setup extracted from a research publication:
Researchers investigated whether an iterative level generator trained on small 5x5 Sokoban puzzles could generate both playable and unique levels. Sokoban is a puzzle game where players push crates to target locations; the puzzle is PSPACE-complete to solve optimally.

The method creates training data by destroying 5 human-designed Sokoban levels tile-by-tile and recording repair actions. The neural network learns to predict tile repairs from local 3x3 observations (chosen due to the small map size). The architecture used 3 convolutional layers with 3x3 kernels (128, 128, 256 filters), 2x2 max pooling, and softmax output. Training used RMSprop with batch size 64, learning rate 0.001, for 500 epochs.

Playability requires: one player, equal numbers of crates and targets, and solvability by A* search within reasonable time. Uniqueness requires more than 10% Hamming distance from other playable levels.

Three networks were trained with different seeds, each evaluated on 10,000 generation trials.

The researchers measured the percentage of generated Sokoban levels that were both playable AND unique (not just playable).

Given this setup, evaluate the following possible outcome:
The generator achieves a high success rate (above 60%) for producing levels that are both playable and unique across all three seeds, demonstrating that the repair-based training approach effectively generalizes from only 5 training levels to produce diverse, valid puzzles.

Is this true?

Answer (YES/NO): NO